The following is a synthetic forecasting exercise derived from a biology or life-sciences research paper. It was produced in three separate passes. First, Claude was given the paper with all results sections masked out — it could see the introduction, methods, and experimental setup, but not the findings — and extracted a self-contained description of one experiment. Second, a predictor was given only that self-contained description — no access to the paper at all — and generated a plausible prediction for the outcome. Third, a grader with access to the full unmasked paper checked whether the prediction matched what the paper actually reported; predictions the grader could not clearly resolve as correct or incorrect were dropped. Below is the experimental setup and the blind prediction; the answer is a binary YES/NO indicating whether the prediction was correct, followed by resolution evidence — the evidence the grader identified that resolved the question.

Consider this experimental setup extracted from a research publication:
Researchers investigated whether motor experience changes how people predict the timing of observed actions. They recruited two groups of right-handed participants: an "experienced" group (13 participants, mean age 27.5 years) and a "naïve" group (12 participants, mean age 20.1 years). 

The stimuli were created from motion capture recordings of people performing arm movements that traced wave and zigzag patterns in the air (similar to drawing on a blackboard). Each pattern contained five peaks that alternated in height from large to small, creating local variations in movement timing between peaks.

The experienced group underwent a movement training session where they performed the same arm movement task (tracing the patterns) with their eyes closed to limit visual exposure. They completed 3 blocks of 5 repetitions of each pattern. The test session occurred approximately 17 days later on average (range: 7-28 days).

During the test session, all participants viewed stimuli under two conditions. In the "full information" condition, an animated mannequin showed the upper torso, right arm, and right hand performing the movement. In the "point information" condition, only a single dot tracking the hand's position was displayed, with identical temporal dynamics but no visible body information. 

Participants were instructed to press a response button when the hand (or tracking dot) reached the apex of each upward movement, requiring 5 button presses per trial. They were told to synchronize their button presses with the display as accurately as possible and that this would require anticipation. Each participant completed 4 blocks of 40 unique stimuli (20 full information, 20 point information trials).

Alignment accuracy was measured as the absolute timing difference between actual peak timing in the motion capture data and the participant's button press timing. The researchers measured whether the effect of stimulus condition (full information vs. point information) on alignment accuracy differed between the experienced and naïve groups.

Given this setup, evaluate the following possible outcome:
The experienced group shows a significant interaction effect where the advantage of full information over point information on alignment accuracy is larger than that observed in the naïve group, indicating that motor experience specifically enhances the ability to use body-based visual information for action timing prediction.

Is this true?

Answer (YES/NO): YES